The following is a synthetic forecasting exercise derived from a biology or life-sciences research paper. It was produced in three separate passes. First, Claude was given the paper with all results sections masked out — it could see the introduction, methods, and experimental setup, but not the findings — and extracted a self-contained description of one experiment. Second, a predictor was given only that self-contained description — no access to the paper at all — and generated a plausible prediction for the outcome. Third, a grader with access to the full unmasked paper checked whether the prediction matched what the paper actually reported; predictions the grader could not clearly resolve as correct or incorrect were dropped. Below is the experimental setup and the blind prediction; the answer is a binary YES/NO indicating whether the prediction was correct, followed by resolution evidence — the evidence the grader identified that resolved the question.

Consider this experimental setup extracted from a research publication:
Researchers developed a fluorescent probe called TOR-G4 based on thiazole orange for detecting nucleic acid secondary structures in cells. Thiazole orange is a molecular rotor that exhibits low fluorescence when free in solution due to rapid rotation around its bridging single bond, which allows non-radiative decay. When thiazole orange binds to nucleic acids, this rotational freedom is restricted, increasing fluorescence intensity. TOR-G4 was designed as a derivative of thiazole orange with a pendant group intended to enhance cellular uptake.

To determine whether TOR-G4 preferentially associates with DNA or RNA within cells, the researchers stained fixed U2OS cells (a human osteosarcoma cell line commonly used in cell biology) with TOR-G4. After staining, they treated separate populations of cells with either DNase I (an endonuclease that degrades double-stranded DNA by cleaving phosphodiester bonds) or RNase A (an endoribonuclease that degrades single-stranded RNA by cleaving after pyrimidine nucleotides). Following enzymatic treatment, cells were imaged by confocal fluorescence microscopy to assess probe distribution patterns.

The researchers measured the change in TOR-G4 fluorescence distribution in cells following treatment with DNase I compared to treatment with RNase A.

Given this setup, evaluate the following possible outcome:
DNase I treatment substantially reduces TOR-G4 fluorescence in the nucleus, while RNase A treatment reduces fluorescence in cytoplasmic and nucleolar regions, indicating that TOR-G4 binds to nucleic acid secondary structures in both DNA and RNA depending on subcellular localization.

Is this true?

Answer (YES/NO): NO